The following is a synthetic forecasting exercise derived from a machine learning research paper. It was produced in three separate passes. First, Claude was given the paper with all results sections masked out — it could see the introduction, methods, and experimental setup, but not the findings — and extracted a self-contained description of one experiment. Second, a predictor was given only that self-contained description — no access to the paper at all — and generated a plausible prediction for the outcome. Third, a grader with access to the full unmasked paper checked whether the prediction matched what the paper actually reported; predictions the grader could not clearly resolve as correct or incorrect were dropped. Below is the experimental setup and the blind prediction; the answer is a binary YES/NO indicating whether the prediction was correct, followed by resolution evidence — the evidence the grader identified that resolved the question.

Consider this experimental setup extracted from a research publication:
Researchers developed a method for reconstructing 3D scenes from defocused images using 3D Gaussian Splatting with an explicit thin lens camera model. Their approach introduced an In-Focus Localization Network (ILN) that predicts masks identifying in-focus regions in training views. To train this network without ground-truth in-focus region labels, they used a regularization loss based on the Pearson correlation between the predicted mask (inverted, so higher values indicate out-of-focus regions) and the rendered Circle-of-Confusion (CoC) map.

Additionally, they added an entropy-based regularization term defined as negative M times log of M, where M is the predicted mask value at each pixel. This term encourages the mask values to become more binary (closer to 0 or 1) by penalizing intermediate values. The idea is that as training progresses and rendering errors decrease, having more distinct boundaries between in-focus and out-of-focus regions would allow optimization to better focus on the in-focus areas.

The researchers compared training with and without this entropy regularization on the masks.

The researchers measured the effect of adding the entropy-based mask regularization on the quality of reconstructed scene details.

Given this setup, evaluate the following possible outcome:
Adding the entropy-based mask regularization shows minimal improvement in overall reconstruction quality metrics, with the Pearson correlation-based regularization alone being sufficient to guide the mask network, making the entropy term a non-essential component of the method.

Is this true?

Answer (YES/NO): NO